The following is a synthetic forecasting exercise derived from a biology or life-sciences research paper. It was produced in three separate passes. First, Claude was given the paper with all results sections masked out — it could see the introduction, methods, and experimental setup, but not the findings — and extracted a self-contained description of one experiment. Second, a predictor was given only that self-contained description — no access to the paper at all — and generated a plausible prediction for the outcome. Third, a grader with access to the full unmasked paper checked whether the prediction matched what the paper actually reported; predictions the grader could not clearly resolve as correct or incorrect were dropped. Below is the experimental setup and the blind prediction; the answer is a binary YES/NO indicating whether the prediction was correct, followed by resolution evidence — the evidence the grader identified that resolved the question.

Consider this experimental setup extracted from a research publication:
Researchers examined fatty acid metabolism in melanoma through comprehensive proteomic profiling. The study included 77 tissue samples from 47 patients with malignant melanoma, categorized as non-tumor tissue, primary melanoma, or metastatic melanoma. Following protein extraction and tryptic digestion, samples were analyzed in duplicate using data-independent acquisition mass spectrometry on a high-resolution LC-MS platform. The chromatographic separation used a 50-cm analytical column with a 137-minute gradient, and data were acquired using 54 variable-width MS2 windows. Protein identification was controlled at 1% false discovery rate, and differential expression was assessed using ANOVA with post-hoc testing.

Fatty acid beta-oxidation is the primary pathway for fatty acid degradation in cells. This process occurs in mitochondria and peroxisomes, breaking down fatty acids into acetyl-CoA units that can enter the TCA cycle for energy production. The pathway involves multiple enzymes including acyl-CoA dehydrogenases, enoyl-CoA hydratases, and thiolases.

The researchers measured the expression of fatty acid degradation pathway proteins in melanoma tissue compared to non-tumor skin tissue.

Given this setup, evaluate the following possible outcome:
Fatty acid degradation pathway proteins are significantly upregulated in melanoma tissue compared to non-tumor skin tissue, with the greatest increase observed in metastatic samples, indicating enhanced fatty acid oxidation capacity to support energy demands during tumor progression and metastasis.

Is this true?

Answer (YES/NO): NO